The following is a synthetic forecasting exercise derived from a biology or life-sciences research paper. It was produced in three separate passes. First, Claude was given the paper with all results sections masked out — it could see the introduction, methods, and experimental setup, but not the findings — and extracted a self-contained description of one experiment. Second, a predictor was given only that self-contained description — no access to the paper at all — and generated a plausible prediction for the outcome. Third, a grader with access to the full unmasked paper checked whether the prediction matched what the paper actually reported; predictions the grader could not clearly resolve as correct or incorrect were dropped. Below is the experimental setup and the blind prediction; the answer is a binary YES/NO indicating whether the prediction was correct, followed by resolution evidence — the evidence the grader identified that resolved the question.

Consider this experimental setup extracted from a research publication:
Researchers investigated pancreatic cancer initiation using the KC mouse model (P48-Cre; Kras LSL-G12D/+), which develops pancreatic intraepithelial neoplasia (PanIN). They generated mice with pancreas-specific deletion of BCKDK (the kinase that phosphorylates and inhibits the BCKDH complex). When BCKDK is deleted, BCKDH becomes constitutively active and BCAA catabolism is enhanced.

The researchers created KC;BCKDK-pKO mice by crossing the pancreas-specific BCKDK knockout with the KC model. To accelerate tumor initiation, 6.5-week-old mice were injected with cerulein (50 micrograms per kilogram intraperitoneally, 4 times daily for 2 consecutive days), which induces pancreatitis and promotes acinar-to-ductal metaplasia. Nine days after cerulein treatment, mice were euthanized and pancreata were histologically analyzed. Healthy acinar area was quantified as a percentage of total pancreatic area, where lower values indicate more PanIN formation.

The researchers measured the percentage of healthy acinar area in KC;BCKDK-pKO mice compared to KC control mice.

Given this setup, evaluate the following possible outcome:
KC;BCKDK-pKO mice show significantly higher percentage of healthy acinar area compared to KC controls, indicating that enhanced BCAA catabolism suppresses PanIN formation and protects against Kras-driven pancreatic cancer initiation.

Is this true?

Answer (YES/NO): NO